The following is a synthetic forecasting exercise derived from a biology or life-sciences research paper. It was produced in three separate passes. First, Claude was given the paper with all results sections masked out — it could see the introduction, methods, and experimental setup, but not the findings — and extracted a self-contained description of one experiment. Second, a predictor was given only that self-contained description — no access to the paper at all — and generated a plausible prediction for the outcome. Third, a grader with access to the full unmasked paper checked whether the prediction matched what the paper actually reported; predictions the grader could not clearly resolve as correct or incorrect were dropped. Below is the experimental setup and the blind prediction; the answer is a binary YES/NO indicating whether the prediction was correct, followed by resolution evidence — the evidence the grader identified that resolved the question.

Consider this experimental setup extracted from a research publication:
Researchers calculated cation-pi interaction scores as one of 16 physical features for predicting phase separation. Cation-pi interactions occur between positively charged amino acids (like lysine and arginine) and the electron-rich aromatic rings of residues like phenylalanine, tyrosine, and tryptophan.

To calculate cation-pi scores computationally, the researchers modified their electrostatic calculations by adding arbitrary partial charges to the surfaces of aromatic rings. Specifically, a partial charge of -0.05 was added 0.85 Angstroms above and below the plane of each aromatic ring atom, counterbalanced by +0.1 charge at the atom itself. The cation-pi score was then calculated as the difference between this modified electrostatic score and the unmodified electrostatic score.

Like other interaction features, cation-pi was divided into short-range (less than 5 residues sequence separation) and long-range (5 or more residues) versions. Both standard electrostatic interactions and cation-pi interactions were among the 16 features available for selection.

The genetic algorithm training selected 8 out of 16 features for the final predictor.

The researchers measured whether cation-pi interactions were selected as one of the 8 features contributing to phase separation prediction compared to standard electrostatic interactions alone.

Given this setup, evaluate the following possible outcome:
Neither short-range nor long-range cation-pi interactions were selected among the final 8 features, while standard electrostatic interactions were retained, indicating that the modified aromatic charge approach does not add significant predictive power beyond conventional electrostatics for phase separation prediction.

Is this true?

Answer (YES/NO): YES